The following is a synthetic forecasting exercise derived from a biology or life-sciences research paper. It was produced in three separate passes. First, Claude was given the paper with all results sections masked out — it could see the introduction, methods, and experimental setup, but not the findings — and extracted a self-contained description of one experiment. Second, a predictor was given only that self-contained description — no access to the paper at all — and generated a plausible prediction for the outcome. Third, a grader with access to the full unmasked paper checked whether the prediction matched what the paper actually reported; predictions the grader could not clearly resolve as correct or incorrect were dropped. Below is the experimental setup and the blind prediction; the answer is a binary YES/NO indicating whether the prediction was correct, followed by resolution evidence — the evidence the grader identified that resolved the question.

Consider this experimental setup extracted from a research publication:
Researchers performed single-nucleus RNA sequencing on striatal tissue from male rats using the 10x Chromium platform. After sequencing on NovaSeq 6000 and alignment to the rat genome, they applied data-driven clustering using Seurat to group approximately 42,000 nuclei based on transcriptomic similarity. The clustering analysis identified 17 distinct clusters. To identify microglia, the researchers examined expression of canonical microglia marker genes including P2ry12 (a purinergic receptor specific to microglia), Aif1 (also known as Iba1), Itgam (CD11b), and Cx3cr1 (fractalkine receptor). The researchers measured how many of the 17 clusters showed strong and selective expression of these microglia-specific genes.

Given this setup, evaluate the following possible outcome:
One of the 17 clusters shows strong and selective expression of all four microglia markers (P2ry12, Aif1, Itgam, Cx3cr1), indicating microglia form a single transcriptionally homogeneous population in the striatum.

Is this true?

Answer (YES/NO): NO